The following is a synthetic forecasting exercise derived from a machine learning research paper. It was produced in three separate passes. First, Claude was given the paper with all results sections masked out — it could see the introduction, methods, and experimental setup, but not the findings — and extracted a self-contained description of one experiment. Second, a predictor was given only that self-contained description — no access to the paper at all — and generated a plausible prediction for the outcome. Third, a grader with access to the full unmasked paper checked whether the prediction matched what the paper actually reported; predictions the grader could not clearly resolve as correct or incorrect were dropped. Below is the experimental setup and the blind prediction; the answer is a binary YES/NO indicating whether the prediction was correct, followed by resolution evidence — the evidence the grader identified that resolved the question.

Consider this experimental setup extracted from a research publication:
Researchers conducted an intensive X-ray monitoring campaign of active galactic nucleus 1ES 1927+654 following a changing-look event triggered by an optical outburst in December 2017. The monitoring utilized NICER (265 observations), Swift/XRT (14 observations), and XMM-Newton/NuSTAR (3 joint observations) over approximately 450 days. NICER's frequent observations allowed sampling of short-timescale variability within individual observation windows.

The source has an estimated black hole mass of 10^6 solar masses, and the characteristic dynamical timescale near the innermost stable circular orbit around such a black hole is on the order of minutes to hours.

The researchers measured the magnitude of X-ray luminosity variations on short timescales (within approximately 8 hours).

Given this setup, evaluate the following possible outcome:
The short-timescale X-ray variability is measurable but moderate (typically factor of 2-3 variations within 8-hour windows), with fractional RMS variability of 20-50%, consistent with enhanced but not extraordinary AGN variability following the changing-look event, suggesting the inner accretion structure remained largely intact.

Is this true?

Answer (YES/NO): NO